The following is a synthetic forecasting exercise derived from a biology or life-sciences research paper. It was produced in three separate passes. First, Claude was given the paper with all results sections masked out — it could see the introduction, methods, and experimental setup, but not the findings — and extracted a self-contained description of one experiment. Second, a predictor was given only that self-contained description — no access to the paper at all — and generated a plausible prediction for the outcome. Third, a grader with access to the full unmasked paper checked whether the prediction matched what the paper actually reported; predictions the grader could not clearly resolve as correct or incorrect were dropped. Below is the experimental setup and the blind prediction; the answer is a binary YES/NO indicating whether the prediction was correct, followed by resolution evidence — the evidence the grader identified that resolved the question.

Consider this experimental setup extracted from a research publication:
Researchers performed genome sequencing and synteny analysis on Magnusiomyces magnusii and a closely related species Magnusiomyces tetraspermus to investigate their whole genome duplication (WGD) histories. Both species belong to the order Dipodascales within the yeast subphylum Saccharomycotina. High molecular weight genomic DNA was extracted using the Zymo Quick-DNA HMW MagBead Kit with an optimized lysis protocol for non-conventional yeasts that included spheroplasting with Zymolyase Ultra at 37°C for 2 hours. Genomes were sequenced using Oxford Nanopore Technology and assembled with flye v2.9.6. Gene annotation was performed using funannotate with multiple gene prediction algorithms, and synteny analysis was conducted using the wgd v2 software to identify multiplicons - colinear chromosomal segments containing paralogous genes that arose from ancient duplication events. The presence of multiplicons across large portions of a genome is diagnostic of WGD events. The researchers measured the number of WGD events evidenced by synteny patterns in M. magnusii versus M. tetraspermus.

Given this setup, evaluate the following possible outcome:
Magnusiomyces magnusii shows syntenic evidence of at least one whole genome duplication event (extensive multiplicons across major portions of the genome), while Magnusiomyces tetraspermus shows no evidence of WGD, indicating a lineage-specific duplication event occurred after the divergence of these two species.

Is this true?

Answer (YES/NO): NO